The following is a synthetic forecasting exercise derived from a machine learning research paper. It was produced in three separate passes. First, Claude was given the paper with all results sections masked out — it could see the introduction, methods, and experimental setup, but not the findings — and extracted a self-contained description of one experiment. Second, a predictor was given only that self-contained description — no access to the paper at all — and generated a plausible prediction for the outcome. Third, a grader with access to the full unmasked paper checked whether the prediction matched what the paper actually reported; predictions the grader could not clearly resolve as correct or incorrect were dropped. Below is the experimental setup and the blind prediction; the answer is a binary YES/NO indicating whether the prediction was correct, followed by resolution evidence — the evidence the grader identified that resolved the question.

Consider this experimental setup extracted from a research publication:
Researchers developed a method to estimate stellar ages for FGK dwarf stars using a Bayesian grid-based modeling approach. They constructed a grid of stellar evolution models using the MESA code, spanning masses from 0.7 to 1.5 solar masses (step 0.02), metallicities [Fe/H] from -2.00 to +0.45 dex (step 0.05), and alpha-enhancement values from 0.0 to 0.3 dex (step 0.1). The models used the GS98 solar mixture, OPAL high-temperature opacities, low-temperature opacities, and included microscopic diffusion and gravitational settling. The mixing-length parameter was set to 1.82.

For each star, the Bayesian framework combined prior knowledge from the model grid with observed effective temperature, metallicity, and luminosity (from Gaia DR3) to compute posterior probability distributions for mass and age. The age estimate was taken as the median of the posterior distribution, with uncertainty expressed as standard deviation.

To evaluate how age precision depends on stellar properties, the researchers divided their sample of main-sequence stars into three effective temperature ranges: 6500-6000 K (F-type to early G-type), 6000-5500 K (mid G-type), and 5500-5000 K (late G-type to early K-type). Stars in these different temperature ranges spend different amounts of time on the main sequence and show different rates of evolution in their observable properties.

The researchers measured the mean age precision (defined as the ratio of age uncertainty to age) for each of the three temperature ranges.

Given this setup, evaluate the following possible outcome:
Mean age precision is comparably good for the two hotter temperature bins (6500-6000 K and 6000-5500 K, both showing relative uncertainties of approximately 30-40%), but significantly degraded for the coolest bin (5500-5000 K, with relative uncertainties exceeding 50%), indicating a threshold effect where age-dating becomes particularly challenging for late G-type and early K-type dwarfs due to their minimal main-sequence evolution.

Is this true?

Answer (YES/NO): NO